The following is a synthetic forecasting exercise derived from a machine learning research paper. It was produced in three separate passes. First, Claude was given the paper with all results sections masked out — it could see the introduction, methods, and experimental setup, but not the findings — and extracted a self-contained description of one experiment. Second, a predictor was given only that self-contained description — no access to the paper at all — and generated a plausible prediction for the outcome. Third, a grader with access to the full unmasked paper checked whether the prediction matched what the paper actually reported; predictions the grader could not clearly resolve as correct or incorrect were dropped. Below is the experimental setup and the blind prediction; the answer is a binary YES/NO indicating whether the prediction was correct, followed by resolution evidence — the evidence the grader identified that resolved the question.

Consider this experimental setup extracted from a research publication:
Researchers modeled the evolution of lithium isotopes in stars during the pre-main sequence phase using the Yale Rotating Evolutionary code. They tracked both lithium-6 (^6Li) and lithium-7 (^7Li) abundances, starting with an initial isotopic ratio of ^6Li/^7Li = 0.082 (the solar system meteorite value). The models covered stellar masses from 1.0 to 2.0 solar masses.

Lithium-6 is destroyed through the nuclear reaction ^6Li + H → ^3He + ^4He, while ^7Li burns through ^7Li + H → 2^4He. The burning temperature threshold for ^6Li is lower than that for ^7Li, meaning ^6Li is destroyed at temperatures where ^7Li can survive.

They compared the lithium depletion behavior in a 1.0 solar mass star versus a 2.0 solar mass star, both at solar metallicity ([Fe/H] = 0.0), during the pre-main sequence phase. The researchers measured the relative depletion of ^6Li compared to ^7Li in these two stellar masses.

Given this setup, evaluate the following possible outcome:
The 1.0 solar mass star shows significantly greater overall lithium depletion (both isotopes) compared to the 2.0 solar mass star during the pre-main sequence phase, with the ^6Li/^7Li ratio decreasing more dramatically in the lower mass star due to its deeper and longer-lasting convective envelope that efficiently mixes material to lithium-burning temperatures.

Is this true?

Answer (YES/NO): YES